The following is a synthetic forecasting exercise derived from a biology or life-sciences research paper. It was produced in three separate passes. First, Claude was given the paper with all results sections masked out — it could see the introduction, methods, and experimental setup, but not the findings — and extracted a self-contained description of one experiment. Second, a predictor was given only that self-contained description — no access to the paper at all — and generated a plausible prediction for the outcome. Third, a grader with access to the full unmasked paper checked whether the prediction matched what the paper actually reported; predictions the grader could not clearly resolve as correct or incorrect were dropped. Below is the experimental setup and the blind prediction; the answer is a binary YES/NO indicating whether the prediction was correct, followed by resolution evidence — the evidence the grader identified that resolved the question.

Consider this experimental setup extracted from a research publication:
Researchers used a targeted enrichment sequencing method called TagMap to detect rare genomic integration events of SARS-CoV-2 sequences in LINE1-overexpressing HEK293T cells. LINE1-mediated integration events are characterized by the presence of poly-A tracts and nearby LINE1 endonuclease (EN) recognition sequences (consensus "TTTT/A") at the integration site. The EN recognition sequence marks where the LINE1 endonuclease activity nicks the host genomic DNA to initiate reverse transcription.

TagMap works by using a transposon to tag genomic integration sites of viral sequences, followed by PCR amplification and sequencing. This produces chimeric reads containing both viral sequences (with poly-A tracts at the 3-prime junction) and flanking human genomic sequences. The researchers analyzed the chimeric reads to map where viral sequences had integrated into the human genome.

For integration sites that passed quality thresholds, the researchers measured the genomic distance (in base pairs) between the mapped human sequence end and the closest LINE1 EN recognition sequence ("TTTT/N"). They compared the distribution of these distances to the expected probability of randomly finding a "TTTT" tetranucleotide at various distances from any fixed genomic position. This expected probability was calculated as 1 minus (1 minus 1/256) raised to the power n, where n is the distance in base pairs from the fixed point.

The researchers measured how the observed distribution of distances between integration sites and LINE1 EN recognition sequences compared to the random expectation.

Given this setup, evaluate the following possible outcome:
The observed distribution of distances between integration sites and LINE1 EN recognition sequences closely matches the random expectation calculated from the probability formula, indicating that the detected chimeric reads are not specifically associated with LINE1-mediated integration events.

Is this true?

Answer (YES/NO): NO